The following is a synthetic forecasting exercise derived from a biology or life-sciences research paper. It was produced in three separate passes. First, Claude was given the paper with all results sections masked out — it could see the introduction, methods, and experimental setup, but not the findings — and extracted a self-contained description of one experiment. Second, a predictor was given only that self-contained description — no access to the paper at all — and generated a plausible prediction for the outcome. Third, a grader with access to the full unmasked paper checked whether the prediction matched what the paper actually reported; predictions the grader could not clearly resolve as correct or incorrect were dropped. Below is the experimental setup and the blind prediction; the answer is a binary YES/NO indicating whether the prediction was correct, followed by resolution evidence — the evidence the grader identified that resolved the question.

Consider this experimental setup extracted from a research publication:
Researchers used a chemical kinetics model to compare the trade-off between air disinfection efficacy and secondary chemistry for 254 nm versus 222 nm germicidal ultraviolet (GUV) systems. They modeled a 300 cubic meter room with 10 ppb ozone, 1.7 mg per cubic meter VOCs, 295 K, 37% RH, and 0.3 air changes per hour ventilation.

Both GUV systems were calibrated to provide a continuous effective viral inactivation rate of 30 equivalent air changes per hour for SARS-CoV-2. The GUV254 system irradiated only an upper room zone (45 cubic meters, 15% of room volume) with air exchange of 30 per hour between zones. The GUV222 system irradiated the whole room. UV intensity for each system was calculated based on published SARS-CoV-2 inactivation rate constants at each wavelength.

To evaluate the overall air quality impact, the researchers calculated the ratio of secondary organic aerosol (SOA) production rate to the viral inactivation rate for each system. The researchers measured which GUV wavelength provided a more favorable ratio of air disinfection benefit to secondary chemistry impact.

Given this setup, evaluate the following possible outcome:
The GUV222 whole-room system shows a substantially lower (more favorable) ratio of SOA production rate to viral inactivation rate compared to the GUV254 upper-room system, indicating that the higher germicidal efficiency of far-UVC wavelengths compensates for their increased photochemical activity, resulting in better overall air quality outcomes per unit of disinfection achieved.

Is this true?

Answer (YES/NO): NO